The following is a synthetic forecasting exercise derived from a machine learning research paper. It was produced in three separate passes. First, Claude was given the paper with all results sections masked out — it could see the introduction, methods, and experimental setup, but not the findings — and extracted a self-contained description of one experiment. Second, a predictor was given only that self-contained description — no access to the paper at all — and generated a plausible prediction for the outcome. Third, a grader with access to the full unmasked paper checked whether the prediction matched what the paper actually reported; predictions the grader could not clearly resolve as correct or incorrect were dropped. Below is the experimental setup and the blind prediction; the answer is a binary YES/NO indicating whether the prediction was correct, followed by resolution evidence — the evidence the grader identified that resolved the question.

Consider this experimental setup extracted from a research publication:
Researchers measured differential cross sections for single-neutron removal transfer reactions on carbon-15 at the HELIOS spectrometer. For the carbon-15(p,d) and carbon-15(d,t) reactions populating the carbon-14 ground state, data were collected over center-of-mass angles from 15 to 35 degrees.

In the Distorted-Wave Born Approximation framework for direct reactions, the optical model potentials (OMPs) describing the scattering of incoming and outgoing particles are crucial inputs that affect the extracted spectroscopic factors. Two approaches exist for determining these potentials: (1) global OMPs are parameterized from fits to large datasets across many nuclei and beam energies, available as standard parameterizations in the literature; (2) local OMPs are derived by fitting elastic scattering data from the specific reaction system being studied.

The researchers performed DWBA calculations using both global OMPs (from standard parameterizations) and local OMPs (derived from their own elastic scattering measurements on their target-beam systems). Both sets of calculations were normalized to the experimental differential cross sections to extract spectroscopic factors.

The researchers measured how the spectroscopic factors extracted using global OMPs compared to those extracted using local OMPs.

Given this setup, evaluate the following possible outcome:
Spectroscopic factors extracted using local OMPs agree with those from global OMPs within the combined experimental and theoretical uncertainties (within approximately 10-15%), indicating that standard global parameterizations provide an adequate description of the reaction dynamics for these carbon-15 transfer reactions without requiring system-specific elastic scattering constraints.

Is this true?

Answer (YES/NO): NO